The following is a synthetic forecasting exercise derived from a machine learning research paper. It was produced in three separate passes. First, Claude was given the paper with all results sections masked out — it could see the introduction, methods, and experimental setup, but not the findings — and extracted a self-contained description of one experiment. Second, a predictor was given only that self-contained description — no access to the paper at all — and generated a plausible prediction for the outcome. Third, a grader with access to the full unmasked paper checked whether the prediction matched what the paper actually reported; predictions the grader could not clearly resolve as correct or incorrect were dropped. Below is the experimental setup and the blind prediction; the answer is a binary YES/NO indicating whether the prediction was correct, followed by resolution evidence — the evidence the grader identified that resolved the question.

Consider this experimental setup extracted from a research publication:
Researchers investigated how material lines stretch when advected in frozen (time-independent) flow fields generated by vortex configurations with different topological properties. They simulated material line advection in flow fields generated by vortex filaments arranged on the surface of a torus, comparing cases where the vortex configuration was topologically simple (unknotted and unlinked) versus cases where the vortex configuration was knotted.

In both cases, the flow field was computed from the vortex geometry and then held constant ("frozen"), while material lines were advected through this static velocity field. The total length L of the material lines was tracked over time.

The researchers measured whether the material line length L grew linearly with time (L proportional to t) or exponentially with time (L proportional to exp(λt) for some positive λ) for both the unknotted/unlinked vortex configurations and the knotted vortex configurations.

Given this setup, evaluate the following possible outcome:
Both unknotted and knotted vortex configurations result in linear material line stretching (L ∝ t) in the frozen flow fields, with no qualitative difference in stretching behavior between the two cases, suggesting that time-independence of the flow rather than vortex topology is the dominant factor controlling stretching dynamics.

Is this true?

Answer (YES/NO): NO